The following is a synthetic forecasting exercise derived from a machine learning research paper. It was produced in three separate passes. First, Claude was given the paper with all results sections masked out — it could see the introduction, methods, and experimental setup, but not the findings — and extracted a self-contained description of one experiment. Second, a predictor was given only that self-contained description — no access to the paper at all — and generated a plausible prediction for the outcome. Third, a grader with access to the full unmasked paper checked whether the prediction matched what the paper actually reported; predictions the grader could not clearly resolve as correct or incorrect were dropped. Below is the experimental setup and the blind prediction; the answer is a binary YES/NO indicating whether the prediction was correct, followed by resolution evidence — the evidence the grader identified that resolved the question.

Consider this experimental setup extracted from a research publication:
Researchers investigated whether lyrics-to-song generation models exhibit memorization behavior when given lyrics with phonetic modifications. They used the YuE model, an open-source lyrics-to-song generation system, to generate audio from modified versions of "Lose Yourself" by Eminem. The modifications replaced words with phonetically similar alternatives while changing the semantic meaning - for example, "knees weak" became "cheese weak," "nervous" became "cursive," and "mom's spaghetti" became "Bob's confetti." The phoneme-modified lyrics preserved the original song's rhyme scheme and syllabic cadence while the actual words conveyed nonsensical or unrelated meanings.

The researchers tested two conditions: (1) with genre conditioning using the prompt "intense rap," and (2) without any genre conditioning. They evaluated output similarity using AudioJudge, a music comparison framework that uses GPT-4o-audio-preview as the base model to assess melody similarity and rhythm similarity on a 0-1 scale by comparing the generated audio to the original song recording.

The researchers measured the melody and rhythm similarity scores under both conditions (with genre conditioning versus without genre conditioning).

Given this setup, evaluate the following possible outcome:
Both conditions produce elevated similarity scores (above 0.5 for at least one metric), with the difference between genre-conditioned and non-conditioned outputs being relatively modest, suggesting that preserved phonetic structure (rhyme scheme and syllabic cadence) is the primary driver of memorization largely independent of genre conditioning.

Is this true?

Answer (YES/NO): YES